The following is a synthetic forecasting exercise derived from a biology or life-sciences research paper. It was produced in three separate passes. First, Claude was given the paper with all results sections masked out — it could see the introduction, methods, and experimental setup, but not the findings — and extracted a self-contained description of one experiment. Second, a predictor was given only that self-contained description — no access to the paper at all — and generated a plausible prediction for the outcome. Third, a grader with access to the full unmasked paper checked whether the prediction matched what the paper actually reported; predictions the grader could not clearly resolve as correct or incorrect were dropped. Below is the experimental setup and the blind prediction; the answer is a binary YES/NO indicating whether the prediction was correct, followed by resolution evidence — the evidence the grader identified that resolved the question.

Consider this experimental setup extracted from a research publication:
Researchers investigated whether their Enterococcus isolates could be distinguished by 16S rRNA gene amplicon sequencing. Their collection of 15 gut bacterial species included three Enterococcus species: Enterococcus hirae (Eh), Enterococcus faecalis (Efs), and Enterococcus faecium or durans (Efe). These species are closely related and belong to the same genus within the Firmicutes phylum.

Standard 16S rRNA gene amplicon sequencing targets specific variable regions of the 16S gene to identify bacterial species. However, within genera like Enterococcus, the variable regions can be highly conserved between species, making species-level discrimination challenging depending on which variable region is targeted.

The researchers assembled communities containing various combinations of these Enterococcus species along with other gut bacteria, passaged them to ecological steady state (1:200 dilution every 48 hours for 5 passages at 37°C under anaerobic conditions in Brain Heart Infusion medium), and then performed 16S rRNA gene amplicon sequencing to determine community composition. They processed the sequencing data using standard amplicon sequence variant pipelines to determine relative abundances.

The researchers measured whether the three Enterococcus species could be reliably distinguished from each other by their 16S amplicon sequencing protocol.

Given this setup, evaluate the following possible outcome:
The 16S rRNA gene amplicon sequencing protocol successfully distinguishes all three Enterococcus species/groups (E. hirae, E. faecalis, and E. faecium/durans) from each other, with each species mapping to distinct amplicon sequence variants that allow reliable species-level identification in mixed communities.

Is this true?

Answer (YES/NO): NO